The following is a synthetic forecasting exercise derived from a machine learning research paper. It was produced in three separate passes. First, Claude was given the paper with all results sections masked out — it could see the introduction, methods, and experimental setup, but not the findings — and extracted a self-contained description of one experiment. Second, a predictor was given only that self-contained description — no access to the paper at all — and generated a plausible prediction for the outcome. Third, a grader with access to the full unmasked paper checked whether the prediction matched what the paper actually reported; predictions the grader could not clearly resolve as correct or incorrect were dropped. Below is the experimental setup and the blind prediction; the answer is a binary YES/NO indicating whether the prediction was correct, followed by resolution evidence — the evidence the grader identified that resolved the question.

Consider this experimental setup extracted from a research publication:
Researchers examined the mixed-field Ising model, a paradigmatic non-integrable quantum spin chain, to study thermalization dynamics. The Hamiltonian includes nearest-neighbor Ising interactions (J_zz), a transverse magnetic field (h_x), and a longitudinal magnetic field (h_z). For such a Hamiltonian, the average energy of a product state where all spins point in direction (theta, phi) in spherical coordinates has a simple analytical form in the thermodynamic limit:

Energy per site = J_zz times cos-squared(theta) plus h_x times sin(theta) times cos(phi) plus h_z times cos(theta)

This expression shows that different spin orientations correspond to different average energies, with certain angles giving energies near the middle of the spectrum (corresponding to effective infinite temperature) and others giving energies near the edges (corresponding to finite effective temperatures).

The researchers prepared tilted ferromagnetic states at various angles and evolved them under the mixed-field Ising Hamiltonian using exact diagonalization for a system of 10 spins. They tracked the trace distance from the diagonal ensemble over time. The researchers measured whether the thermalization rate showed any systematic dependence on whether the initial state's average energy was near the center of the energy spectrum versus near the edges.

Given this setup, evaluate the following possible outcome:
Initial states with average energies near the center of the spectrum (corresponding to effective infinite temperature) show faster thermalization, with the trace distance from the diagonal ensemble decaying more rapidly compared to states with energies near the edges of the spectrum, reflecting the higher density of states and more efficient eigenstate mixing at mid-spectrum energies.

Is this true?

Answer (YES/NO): YES